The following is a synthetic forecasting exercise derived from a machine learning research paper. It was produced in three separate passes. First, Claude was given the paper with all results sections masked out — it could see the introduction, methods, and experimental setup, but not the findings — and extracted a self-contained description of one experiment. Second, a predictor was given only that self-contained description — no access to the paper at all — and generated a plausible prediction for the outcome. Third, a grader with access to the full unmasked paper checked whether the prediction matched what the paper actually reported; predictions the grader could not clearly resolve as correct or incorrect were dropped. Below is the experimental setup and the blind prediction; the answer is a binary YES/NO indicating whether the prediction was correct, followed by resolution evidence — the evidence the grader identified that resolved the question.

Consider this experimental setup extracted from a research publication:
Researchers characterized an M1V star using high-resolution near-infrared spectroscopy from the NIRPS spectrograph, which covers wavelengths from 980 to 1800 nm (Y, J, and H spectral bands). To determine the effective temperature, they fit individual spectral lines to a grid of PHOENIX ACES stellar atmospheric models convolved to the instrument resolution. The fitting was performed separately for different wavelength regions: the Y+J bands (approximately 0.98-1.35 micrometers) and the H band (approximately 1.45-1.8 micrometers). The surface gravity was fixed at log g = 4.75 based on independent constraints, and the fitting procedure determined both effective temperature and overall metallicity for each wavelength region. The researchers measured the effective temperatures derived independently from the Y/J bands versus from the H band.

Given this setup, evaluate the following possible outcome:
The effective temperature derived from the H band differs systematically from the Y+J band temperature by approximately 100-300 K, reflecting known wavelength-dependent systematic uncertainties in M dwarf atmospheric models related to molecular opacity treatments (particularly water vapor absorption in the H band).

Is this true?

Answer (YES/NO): YES